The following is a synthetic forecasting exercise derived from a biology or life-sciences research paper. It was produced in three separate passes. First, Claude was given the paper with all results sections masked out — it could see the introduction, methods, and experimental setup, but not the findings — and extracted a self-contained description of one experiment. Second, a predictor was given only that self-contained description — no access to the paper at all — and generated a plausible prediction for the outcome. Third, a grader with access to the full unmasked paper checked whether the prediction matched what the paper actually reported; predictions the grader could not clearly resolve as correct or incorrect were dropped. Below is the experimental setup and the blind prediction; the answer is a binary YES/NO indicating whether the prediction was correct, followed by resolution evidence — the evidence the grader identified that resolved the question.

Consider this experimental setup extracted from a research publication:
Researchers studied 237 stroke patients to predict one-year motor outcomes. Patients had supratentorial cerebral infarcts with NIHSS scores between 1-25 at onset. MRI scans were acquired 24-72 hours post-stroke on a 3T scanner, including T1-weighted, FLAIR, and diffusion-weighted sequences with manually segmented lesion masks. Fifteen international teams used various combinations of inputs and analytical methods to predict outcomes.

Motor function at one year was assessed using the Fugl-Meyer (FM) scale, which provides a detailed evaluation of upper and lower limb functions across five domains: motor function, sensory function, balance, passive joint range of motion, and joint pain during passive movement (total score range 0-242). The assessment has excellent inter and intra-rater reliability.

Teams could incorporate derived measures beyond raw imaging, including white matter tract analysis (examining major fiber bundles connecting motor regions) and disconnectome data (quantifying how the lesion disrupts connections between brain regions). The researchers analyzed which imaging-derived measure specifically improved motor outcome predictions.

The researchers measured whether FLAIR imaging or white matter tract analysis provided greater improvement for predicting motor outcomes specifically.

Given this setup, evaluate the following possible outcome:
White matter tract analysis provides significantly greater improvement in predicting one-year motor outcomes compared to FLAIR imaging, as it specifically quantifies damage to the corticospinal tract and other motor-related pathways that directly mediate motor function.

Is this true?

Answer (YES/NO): YES